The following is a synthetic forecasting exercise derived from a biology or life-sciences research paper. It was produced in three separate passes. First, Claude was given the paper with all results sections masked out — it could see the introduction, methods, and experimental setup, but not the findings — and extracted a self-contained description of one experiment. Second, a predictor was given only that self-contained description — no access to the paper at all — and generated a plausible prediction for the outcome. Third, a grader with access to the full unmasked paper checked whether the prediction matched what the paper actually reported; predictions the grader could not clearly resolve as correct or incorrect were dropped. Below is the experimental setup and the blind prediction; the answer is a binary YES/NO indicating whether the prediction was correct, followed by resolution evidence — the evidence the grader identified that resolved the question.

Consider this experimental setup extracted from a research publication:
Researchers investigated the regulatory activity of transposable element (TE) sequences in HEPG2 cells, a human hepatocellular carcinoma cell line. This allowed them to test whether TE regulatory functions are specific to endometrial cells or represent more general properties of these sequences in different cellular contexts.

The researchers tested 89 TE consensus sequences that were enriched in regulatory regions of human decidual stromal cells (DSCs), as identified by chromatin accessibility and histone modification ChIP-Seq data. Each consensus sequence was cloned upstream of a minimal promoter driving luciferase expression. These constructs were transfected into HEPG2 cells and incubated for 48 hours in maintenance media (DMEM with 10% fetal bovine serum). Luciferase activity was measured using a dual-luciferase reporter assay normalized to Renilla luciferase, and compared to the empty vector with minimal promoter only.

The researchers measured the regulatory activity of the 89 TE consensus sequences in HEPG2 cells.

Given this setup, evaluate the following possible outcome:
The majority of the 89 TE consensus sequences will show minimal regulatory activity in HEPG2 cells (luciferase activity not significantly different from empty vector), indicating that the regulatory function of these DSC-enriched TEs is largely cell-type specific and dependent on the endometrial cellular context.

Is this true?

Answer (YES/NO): NO